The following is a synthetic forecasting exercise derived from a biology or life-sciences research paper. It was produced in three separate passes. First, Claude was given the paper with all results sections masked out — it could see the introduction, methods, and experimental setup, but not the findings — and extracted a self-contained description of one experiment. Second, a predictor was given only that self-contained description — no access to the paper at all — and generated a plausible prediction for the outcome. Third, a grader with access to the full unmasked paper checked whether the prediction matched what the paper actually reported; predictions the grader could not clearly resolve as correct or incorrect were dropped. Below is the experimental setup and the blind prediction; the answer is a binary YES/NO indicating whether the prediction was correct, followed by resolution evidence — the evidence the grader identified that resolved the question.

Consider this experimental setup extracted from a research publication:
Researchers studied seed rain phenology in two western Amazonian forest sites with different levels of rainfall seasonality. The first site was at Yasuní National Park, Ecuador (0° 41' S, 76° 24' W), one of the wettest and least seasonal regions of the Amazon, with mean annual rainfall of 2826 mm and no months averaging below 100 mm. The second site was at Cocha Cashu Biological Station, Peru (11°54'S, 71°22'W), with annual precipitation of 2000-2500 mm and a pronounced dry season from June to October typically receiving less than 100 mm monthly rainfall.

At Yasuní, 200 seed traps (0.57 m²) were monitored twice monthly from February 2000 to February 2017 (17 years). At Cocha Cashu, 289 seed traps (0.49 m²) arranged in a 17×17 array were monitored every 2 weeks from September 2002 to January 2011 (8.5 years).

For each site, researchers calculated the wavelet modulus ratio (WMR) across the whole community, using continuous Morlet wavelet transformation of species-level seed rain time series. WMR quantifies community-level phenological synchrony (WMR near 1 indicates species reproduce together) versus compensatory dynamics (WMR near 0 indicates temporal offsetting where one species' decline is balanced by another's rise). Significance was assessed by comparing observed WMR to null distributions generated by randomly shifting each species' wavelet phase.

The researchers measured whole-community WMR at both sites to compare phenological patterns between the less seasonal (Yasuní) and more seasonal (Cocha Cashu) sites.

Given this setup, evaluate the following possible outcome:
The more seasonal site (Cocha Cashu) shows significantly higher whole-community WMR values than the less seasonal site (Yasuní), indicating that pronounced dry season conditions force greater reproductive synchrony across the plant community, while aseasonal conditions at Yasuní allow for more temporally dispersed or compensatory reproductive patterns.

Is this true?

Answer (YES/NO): NO